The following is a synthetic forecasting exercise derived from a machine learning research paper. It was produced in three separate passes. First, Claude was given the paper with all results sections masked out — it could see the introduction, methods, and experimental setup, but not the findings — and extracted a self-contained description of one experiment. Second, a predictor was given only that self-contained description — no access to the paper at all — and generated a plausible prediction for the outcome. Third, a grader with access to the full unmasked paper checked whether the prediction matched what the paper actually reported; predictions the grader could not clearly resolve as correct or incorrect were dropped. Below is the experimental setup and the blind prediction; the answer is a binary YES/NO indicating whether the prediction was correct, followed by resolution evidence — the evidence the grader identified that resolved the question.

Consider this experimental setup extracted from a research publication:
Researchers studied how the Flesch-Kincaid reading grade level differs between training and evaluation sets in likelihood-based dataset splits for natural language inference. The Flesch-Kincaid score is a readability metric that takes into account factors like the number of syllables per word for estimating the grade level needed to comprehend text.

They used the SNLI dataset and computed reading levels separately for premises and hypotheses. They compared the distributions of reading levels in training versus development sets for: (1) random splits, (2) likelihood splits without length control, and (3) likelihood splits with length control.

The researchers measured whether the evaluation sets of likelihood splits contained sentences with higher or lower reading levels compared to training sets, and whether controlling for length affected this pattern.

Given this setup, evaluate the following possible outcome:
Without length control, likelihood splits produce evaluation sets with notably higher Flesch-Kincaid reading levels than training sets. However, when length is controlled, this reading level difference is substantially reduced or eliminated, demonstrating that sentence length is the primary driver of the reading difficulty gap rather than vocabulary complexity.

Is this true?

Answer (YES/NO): NO